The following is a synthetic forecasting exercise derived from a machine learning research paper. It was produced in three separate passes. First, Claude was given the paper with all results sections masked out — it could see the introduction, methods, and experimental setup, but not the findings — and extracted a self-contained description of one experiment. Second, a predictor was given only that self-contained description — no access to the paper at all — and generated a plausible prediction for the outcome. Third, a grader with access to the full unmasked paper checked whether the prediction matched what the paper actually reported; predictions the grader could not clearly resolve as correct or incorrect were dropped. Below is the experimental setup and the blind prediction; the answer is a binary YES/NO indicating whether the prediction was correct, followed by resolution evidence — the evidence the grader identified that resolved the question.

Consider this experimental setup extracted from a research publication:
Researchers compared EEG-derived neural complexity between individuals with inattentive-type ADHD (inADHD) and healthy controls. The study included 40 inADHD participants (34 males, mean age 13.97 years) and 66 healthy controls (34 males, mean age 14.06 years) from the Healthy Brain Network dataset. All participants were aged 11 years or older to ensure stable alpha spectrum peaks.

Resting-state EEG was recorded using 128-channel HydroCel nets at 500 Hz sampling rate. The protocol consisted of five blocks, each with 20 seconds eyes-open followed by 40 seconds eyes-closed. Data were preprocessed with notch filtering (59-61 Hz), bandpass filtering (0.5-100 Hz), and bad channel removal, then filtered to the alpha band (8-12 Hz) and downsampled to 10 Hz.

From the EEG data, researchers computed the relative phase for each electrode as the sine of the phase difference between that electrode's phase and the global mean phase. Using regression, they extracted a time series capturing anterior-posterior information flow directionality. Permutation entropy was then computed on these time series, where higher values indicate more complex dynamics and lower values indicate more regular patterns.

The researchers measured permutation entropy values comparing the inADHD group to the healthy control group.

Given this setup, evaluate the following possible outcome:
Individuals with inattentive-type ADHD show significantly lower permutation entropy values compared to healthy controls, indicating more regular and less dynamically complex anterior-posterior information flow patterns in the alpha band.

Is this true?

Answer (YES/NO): YES